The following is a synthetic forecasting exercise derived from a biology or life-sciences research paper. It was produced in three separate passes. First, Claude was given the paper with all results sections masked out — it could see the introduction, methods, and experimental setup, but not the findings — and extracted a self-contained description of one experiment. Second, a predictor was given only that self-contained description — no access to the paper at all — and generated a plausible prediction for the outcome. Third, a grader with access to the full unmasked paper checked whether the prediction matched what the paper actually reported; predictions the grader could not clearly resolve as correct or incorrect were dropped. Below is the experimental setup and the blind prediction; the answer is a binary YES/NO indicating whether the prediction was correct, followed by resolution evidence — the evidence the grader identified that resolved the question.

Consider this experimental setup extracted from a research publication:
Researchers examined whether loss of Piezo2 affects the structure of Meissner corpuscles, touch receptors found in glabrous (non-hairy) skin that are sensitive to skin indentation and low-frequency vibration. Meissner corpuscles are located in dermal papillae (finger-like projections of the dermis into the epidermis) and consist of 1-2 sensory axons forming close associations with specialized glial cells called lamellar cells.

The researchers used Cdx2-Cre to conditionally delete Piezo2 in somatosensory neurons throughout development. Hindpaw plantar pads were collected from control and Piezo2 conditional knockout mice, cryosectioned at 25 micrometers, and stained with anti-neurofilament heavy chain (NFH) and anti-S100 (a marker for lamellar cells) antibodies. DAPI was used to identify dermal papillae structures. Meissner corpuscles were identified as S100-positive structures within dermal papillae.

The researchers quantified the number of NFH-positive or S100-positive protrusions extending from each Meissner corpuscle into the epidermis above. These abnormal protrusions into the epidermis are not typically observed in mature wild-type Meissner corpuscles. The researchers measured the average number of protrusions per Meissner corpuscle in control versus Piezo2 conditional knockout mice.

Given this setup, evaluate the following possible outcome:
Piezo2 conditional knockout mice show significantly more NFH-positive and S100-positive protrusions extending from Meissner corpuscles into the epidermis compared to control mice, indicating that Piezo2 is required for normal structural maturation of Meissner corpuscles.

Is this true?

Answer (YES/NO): YES